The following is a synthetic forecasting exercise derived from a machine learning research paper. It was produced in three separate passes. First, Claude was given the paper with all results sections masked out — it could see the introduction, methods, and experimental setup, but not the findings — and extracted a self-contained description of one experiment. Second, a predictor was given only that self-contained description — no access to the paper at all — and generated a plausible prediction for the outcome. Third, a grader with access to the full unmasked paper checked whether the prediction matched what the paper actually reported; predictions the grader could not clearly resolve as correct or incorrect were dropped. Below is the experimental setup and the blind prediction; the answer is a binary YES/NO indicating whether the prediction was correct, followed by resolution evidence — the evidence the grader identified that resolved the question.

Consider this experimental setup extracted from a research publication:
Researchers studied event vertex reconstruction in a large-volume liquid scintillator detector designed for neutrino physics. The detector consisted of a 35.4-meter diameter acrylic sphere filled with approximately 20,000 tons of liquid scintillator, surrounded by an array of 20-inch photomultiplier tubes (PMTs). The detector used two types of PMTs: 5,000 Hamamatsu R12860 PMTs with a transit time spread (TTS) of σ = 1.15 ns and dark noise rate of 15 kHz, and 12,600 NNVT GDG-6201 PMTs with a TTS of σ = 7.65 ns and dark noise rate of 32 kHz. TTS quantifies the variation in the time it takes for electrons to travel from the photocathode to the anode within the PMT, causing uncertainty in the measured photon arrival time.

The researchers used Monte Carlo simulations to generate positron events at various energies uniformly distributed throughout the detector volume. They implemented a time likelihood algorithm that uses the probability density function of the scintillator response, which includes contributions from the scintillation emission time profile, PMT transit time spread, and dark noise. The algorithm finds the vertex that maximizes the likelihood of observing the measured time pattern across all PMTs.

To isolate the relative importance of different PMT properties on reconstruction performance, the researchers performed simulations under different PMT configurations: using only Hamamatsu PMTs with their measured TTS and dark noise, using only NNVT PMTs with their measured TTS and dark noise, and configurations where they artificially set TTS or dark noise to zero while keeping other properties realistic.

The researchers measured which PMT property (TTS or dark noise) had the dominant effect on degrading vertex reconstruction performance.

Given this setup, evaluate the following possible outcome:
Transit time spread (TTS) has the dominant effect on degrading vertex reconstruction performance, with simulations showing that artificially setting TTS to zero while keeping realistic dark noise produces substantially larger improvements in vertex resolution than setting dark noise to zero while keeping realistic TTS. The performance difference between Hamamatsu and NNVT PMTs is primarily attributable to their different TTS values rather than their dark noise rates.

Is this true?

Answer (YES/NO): YES